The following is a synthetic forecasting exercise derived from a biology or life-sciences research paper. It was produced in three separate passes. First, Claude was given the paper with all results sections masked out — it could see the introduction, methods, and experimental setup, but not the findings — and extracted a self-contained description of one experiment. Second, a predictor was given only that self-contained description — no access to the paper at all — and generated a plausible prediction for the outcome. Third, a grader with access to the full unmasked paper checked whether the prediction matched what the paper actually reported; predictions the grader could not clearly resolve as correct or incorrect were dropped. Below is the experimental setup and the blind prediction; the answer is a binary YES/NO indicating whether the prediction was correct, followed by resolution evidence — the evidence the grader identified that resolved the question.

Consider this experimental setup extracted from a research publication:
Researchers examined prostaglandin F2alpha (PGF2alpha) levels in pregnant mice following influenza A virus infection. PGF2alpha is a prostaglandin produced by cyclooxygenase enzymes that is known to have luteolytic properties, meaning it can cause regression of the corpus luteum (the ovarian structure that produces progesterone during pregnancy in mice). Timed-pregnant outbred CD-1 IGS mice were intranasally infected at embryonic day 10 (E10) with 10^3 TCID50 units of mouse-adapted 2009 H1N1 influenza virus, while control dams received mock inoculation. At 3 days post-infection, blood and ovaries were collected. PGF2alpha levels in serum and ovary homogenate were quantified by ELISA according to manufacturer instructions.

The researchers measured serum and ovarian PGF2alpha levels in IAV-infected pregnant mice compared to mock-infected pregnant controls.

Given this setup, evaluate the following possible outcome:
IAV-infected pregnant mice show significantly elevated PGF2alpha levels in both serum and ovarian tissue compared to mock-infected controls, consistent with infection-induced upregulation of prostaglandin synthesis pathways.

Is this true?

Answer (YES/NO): YES